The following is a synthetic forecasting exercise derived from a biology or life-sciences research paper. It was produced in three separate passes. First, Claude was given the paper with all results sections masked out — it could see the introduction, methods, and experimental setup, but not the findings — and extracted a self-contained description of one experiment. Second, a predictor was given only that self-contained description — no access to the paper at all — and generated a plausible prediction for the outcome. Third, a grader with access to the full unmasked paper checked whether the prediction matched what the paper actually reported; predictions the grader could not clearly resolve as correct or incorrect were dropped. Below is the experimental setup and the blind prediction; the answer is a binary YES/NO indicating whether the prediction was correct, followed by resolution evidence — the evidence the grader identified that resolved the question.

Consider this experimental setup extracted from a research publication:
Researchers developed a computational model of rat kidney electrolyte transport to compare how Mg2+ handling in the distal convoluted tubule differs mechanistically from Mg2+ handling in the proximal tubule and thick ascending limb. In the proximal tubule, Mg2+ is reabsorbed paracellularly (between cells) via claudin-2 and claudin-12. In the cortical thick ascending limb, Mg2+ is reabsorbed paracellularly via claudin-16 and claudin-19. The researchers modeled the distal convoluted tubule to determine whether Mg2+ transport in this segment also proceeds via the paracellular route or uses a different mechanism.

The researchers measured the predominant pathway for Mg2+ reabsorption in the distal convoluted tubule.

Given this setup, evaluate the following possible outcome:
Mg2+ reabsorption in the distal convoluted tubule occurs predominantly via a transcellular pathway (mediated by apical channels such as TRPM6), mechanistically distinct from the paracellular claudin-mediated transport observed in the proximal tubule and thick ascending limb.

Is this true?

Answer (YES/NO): YES